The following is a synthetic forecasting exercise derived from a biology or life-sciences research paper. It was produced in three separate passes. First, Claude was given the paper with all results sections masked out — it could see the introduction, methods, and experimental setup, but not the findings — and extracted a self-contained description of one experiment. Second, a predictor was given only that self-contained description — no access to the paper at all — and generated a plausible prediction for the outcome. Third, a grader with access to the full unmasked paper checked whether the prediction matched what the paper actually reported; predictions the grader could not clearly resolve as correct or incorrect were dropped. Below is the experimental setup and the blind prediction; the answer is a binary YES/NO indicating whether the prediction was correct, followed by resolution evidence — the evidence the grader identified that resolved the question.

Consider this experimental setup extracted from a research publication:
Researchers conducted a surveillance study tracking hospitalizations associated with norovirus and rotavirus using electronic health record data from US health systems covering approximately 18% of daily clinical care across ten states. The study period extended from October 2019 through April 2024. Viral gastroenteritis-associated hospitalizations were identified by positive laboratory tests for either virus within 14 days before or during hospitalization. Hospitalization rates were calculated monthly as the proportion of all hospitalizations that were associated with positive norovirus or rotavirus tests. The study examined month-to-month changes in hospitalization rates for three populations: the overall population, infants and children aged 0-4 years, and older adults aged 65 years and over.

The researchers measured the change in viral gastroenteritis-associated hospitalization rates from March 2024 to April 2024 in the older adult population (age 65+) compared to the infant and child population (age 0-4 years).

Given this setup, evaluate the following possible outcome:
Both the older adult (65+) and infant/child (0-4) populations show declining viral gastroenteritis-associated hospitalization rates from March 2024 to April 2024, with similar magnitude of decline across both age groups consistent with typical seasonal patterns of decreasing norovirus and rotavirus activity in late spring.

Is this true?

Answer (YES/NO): NO